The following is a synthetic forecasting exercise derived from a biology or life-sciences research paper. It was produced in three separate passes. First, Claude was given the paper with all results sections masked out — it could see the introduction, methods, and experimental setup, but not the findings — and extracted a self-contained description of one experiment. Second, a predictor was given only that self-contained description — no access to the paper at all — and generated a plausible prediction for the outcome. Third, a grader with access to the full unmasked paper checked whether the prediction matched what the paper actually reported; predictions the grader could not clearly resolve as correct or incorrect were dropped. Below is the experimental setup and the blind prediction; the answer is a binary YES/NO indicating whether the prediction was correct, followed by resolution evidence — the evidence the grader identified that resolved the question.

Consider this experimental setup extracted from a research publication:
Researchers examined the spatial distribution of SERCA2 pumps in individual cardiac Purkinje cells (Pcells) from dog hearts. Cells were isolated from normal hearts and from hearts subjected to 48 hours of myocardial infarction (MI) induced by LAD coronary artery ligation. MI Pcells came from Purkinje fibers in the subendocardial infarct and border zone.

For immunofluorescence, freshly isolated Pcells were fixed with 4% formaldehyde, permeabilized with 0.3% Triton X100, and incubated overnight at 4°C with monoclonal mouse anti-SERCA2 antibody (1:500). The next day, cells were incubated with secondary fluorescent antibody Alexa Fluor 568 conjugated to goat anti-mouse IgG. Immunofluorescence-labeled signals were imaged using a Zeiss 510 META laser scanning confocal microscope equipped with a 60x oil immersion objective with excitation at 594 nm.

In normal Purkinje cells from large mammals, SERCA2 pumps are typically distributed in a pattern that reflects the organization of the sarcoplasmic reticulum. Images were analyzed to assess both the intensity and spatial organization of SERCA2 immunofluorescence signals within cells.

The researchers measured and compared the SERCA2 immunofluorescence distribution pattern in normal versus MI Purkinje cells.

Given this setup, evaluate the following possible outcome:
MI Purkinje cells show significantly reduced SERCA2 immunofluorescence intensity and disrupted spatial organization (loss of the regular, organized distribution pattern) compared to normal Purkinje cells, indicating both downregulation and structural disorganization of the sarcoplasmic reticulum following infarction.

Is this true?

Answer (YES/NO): NO